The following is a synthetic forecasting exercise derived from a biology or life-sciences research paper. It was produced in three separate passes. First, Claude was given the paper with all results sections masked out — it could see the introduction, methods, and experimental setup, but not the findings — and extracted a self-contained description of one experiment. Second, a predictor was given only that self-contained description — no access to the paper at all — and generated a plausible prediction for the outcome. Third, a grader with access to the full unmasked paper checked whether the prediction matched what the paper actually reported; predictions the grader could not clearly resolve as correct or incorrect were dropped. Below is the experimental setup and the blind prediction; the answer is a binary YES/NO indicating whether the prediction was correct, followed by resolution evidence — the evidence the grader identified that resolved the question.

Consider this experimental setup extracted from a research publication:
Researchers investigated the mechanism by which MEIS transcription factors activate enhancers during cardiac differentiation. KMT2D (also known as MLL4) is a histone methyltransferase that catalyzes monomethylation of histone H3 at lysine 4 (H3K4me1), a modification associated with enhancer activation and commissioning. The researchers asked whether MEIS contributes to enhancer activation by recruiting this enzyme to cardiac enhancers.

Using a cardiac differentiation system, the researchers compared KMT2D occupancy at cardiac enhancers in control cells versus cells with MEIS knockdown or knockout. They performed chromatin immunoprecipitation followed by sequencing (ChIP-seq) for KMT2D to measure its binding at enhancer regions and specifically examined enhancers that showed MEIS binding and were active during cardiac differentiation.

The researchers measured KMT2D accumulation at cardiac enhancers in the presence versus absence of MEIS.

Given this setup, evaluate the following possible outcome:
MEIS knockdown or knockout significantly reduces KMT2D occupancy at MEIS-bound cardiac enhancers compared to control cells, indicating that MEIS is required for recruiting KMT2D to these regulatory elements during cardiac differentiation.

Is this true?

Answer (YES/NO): YES